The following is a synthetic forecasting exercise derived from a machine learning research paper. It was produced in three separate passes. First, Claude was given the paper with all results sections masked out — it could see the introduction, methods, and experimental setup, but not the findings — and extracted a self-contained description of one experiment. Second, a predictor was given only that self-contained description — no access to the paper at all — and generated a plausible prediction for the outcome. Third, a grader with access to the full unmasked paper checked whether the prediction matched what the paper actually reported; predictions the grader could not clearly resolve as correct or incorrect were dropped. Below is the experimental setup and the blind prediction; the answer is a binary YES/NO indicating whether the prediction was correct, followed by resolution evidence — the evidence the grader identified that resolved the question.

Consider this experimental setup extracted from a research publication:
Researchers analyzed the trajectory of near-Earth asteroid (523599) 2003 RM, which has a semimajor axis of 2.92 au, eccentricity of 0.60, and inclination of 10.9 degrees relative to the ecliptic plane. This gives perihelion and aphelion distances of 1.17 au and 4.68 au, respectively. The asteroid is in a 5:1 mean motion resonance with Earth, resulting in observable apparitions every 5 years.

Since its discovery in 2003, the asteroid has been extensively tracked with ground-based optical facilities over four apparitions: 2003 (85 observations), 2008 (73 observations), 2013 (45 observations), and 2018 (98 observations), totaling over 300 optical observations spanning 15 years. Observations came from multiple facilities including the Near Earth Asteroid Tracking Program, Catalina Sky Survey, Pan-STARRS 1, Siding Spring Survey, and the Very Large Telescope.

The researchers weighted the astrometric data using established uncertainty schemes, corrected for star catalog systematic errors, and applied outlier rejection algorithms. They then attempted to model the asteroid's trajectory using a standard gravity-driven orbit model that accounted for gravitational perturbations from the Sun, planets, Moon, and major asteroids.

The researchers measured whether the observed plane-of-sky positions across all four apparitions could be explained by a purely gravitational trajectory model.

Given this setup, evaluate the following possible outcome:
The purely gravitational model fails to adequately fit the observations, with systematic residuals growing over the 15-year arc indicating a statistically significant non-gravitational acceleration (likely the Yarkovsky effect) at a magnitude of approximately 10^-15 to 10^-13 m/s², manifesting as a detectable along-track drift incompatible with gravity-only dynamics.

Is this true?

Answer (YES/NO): NO